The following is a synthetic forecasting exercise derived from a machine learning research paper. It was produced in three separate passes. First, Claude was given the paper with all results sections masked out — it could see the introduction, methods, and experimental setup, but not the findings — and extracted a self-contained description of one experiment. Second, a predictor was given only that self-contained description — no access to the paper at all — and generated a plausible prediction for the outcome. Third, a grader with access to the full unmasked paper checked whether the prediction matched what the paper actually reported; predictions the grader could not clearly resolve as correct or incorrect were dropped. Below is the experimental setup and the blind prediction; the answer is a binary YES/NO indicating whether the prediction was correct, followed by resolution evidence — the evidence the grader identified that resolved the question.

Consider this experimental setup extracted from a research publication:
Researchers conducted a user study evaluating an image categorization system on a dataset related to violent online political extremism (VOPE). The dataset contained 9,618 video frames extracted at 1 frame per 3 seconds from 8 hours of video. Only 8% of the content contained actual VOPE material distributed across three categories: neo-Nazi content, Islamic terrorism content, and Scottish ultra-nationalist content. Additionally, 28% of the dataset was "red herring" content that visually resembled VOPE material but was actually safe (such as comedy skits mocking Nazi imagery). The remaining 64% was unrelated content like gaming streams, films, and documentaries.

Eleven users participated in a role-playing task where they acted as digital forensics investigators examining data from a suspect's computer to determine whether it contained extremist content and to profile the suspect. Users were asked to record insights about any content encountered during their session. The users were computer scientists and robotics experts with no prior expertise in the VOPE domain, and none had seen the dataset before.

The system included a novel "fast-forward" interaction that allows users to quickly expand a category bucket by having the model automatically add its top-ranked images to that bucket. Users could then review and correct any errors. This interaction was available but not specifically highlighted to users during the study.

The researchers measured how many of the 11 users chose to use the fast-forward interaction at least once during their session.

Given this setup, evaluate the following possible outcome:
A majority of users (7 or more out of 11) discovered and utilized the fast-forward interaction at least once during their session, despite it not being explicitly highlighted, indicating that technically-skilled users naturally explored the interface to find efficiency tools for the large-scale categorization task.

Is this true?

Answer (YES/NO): YES